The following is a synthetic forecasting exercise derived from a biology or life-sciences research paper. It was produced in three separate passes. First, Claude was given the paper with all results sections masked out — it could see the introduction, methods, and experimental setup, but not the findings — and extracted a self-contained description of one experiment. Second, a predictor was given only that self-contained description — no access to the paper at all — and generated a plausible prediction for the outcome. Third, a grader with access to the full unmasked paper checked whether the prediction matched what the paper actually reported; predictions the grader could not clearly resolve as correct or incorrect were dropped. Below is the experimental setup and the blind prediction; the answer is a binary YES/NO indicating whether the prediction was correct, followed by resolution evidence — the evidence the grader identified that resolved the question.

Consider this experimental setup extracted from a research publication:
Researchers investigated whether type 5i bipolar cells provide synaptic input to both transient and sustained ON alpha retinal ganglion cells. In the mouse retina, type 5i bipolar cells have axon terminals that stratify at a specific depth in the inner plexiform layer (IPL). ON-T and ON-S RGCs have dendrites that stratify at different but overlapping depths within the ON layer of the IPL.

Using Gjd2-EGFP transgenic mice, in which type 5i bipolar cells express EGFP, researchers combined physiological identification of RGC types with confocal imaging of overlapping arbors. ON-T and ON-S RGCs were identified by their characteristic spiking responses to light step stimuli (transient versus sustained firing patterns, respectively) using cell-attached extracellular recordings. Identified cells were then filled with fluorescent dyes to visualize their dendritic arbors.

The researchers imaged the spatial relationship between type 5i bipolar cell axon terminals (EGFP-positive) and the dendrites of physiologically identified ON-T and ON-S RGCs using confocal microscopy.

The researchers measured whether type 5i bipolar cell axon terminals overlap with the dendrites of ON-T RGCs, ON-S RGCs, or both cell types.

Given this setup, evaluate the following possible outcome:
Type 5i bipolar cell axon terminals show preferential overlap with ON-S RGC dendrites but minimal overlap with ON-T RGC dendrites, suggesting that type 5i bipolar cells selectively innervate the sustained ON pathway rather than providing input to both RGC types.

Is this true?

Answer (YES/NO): NO